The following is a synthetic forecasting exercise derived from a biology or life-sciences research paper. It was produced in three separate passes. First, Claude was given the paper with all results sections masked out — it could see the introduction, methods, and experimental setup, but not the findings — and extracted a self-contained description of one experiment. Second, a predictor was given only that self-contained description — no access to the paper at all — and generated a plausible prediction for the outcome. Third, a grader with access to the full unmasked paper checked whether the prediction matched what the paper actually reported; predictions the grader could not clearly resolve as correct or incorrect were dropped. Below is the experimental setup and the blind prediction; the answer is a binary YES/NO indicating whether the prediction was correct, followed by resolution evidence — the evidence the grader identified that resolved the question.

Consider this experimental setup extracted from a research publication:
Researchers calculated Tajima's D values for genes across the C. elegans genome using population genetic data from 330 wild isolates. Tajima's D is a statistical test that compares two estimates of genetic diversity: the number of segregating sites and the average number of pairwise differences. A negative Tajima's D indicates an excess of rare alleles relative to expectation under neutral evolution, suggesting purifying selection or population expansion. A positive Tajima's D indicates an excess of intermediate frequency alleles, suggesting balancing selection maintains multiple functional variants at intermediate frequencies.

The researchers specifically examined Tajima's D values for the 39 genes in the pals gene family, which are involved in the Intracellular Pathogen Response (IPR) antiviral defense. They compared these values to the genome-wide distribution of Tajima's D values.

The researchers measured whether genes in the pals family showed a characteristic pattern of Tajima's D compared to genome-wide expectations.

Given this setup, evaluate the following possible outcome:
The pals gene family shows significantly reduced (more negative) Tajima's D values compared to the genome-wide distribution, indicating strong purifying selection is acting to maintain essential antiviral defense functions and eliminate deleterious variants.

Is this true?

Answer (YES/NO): NO